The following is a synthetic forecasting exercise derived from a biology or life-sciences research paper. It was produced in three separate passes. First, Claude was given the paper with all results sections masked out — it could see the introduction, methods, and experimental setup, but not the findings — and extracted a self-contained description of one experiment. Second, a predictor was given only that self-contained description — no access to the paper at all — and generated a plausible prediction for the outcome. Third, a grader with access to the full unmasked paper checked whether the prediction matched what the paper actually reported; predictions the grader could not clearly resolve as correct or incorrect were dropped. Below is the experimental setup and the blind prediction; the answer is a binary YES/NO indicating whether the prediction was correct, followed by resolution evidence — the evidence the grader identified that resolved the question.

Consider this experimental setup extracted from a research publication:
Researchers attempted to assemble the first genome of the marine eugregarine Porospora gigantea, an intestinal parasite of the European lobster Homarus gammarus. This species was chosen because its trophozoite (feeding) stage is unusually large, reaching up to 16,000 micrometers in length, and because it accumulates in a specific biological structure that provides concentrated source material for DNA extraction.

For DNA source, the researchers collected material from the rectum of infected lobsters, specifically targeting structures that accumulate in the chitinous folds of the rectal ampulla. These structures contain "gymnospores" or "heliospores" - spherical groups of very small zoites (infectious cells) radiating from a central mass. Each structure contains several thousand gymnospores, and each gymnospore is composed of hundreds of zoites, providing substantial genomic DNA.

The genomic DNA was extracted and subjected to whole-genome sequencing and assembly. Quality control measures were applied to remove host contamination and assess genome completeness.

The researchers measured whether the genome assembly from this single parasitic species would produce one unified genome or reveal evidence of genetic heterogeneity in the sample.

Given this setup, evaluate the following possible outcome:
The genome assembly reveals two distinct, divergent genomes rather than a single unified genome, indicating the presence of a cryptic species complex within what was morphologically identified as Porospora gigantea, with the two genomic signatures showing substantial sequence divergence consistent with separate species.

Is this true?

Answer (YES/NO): YES